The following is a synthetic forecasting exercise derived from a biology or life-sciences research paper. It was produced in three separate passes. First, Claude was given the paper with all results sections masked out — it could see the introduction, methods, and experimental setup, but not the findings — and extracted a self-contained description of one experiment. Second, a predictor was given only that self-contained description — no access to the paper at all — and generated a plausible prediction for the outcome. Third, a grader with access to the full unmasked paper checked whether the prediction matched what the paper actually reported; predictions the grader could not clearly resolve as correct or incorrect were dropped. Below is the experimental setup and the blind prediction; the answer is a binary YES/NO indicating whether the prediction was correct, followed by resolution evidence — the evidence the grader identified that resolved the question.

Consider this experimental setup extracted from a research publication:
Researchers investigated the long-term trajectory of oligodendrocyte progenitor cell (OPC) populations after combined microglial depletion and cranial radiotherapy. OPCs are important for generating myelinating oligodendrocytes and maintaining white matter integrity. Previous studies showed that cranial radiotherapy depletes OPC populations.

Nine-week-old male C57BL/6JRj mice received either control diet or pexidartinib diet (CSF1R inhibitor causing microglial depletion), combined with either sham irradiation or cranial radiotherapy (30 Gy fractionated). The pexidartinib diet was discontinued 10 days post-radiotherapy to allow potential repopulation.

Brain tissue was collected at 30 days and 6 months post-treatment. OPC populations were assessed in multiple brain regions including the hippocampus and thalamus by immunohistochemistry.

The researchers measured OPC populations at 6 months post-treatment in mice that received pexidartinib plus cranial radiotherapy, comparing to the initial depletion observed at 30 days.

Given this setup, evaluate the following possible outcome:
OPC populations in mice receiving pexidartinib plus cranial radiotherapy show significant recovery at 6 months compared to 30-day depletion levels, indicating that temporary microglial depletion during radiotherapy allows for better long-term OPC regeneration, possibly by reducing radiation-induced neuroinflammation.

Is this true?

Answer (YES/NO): NO